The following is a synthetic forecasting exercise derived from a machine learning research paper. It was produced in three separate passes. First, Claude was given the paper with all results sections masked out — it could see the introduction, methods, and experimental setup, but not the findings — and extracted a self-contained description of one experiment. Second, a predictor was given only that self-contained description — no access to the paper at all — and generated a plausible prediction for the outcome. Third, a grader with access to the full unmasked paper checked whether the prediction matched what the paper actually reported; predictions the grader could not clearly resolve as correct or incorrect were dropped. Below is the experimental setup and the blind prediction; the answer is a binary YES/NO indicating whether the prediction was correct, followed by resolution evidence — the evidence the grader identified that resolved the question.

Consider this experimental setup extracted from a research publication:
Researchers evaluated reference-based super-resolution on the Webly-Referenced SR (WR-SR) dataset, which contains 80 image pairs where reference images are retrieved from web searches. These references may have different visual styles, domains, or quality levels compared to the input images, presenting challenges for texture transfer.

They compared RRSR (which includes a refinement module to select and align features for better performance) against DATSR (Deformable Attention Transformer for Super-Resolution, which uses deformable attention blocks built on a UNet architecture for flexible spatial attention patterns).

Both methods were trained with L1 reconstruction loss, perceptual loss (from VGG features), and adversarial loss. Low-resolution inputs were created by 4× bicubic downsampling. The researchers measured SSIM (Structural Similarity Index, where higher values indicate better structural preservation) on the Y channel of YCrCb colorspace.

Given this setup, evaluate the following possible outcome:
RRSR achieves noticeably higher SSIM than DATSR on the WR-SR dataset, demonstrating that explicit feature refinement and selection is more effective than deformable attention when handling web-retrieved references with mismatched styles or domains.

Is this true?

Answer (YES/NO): NO